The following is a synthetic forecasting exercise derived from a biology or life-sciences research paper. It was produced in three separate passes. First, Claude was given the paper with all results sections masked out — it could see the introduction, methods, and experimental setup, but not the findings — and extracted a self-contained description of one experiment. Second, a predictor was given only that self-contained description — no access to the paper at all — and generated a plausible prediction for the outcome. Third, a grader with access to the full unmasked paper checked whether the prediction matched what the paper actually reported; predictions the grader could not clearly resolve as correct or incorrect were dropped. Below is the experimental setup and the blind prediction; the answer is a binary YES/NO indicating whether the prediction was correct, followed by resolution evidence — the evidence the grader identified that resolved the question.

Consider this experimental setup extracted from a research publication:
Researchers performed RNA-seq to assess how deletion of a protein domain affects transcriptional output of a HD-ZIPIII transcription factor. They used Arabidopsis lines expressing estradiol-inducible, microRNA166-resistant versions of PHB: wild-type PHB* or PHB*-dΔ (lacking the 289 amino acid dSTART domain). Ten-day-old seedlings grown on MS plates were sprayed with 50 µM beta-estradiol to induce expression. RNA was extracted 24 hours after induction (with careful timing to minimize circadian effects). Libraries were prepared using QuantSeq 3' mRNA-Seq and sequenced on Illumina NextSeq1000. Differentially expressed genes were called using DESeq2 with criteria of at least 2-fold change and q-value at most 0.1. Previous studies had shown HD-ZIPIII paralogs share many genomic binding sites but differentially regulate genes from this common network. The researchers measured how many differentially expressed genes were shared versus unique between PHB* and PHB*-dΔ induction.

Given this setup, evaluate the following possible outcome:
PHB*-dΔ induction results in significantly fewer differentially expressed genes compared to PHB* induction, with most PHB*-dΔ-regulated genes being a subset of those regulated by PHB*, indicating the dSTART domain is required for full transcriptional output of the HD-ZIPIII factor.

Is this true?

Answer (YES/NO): NO